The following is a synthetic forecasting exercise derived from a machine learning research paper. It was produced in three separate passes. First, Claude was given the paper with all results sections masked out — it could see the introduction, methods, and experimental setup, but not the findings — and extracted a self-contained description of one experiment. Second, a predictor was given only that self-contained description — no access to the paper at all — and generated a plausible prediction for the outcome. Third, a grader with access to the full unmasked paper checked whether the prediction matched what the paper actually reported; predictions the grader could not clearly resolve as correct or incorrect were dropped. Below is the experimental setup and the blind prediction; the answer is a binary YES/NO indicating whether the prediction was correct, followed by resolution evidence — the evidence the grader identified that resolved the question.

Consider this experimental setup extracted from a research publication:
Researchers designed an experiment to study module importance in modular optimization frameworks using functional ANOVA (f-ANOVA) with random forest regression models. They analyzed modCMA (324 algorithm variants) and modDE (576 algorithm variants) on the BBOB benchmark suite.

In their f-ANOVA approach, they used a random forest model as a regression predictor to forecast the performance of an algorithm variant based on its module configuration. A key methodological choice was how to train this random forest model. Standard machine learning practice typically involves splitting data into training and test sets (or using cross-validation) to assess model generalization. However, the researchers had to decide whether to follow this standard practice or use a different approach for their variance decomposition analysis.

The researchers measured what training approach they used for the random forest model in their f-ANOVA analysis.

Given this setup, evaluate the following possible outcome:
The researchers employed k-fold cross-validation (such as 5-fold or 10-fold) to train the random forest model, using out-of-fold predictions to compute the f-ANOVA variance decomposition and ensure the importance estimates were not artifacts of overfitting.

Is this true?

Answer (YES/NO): NO